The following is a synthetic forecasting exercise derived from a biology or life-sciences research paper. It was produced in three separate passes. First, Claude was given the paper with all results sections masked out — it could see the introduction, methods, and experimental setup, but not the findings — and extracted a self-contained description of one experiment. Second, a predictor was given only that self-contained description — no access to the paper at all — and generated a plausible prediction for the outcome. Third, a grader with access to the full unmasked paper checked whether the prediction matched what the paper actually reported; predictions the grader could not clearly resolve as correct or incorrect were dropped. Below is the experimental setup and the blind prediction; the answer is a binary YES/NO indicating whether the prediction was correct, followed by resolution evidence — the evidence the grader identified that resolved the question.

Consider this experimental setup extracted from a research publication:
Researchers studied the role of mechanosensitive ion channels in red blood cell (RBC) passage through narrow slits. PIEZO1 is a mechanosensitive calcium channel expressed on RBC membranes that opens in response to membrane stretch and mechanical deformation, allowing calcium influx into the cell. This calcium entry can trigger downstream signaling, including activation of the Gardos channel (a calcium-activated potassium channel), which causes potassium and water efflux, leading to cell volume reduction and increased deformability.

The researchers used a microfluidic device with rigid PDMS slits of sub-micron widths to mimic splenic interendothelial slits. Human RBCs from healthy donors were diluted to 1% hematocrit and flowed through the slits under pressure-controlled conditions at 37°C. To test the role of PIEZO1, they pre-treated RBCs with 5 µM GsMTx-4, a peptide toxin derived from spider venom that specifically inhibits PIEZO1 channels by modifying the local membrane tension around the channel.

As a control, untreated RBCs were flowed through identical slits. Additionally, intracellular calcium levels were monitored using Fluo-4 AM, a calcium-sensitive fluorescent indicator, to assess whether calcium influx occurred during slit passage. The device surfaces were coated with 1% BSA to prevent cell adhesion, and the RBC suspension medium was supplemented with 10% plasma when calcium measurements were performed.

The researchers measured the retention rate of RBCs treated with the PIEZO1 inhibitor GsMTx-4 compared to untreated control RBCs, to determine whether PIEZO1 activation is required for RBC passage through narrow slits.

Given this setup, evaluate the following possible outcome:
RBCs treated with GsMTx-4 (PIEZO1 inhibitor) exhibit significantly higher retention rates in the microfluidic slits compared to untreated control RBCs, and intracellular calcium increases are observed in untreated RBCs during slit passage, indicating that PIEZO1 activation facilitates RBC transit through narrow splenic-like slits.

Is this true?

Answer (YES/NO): NO